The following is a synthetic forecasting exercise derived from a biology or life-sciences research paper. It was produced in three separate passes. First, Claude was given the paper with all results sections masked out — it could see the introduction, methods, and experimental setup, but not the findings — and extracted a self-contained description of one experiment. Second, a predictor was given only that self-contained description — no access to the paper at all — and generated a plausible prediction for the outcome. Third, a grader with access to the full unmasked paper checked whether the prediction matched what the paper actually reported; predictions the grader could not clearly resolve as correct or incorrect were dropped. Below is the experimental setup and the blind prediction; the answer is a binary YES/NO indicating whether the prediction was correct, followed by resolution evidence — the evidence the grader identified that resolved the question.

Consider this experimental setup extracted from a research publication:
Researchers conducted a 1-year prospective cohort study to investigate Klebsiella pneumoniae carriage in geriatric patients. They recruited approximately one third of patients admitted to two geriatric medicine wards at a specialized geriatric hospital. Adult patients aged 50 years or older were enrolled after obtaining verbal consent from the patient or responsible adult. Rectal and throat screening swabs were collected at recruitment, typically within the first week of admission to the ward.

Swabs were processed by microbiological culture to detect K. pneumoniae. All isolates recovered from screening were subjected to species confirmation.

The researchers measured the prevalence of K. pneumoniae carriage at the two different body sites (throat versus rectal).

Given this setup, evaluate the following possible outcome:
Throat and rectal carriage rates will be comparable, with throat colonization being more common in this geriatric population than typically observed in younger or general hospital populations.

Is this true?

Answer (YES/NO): NO